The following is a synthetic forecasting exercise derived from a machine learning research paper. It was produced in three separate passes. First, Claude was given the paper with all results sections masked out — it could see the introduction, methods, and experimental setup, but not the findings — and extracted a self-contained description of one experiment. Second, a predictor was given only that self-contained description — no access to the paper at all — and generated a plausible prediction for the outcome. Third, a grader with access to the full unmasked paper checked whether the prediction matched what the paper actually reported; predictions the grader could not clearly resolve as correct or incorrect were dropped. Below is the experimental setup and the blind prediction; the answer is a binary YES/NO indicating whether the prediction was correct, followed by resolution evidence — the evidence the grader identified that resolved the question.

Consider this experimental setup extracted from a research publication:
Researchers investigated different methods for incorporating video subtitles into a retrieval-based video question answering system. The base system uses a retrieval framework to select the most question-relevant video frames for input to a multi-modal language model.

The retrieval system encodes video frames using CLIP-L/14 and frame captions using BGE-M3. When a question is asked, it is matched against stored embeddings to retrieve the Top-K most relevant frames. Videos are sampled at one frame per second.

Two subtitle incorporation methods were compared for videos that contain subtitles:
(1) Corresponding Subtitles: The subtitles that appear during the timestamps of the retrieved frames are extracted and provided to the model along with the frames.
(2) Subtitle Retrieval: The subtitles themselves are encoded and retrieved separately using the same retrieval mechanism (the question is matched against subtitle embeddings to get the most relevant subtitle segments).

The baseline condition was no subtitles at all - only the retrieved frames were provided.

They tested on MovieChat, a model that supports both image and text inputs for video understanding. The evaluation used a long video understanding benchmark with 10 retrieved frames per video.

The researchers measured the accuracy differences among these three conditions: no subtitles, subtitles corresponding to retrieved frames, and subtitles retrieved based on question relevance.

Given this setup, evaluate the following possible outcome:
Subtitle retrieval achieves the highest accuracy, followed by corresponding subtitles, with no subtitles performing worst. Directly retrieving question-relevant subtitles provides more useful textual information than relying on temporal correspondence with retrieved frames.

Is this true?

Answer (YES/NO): YES